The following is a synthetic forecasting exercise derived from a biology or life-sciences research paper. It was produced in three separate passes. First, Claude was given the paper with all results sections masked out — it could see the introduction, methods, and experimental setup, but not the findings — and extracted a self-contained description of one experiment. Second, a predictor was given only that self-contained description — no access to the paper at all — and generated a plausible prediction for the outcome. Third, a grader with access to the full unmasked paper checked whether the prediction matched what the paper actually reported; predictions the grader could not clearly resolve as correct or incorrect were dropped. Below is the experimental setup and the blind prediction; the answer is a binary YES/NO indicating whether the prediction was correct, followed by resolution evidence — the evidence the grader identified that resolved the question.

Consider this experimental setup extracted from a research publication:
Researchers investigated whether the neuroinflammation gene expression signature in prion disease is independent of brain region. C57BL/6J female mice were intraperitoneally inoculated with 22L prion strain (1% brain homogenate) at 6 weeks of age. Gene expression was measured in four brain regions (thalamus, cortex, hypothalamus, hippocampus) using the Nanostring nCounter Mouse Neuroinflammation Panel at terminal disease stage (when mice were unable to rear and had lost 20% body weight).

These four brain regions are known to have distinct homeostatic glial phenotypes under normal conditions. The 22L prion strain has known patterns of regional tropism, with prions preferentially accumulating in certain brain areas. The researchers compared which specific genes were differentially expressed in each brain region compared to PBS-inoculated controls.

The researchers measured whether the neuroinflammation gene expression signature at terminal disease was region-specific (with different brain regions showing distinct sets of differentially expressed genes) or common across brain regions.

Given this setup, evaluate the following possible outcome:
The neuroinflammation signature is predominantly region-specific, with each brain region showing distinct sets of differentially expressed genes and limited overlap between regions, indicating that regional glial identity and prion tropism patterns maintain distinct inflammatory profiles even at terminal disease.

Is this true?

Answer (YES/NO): NO